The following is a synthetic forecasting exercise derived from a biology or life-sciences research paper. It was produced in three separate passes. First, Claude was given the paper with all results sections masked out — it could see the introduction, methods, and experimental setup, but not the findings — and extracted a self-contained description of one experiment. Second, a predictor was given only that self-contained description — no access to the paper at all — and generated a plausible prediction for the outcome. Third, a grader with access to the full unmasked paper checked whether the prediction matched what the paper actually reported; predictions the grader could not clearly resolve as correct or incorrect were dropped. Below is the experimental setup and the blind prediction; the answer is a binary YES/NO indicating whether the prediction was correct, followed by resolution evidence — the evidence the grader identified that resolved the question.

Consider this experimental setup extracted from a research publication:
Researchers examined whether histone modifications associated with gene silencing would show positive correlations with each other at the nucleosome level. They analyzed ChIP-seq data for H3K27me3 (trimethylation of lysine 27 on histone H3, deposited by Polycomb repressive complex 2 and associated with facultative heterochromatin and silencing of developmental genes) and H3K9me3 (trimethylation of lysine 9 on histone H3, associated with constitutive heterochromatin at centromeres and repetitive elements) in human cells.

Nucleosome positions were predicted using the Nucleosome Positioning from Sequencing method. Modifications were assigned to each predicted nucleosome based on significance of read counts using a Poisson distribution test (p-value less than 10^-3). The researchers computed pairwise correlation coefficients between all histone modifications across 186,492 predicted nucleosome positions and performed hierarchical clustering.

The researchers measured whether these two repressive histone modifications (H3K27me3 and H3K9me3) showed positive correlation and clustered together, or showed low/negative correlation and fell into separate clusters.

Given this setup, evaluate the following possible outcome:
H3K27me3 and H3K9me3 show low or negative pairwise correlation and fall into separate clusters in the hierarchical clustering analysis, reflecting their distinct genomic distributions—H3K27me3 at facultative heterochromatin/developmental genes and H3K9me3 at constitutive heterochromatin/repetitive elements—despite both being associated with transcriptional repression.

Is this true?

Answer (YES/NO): YES